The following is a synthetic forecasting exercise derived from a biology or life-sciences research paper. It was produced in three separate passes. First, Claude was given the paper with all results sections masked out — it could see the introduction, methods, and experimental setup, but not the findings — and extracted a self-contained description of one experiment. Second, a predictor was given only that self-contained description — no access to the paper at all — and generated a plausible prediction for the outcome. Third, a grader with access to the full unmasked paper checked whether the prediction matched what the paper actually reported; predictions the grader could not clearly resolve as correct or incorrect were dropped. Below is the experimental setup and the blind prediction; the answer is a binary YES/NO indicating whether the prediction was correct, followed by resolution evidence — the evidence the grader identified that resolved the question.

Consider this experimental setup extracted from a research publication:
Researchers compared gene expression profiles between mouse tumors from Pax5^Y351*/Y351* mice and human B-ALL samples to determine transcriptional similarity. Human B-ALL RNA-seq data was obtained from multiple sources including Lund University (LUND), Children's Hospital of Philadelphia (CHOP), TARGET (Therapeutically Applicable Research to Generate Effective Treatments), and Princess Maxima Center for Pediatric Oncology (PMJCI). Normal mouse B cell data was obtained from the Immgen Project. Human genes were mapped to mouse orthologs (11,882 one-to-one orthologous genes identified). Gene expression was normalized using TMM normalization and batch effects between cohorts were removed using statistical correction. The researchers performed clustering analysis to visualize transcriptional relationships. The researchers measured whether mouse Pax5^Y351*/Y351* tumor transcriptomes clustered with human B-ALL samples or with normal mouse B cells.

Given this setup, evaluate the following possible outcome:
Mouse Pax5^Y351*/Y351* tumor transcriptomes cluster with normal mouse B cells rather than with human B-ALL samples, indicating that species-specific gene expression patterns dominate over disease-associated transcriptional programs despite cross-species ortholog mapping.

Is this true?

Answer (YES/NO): NO